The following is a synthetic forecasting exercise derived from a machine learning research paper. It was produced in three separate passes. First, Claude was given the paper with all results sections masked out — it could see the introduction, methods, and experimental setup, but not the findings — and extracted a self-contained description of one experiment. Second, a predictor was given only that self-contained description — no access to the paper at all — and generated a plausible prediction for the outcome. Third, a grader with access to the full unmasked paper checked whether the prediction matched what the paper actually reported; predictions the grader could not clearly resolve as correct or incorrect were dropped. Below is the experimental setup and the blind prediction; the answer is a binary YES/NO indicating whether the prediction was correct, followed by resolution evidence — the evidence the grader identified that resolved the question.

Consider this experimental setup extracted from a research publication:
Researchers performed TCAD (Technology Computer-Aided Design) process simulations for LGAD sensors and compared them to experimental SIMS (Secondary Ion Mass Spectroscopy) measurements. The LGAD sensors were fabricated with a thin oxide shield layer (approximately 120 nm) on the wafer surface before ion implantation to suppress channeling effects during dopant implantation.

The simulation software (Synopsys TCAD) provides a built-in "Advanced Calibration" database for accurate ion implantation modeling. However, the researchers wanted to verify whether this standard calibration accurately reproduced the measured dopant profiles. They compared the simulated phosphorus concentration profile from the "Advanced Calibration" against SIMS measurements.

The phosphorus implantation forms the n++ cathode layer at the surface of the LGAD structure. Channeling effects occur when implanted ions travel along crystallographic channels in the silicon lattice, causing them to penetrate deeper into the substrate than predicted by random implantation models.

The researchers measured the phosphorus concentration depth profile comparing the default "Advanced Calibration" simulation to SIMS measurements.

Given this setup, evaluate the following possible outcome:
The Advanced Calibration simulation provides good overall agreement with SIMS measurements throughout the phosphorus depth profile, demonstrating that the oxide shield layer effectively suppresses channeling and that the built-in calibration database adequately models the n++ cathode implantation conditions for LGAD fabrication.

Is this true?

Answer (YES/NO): NO